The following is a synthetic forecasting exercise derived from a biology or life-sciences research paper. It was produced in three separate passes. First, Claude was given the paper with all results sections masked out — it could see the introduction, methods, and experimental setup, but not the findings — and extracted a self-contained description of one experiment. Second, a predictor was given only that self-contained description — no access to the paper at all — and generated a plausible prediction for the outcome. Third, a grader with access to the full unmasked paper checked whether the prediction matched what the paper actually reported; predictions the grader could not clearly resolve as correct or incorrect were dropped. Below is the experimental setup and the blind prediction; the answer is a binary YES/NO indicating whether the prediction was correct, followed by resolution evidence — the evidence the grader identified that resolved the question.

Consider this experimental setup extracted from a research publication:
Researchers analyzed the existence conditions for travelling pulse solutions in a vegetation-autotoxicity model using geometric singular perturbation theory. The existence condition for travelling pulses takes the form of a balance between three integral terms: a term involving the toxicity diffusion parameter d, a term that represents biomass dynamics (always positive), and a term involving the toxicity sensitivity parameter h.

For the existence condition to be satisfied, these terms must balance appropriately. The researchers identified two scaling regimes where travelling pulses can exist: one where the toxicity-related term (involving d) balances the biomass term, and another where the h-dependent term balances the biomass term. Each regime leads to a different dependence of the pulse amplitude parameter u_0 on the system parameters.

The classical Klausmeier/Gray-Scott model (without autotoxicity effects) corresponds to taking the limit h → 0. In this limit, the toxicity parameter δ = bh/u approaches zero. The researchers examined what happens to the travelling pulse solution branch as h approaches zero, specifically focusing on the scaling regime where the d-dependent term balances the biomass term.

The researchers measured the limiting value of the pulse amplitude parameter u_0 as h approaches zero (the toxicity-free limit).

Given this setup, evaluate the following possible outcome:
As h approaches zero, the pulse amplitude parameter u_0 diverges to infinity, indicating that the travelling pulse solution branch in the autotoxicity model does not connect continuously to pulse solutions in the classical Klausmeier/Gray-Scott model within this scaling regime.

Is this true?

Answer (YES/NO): NO